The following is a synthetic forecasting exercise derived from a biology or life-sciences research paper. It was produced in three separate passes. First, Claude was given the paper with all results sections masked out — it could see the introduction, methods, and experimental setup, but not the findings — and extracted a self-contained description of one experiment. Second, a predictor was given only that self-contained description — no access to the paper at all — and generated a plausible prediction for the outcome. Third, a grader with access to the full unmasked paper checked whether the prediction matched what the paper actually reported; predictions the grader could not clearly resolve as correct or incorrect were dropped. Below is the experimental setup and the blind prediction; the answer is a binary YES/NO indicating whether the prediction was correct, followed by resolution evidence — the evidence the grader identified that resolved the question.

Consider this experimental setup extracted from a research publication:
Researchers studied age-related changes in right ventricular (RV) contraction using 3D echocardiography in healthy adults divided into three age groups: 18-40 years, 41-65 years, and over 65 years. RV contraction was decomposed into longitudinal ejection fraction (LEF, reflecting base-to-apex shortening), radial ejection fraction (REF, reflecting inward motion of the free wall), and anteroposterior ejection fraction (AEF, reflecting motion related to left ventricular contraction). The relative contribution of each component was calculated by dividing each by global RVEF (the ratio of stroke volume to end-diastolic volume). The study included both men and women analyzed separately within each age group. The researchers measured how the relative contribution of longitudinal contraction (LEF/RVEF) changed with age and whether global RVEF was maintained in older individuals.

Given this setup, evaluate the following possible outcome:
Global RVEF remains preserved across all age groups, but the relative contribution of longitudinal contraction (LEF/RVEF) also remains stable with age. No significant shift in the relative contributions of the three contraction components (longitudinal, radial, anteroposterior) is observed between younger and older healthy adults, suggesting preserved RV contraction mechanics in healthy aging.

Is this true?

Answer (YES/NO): NO